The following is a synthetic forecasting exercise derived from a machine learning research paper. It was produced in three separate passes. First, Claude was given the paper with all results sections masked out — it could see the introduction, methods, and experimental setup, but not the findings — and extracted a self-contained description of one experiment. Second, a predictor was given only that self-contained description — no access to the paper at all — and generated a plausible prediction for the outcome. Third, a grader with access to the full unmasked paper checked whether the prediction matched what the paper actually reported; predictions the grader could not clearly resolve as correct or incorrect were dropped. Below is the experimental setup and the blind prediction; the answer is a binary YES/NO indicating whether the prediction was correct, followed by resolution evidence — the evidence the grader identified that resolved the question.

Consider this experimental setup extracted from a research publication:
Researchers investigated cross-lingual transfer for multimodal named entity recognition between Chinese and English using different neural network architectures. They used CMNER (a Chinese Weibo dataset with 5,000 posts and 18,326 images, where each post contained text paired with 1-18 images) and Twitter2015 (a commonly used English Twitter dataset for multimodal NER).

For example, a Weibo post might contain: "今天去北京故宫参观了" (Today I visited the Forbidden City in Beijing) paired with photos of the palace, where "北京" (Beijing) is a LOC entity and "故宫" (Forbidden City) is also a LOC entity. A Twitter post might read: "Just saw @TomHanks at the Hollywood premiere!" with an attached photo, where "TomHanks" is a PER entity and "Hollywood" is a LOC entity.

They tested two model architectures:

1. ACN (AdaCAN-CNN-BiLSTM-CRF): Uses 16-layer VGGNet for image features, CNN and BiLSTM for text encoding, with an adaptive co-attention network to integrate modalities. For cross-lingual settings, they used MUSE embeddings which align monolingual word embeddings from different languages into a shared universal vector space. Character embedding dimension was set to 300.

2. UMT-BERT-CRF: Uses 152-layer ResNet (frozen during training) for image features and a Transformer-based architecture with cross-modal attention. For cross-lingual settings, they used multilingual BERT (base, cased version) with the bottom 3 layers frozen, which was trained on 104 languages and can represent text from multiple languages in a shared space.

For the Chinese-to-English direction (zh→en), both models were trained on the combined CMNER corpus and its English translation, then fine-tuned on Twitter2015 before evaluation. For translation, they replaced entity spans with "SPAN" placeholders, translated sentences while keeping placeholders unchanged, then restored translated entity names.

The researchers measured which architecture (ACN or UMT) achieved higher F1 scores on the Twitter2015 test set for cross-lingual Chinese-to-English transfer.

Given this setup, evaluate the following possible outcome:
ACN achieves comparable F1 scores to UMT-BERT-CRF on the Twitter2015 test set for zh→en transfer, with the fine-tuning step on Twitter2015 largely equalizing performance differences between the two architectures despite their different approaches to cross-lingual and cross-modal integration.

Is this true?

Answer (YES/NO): NO